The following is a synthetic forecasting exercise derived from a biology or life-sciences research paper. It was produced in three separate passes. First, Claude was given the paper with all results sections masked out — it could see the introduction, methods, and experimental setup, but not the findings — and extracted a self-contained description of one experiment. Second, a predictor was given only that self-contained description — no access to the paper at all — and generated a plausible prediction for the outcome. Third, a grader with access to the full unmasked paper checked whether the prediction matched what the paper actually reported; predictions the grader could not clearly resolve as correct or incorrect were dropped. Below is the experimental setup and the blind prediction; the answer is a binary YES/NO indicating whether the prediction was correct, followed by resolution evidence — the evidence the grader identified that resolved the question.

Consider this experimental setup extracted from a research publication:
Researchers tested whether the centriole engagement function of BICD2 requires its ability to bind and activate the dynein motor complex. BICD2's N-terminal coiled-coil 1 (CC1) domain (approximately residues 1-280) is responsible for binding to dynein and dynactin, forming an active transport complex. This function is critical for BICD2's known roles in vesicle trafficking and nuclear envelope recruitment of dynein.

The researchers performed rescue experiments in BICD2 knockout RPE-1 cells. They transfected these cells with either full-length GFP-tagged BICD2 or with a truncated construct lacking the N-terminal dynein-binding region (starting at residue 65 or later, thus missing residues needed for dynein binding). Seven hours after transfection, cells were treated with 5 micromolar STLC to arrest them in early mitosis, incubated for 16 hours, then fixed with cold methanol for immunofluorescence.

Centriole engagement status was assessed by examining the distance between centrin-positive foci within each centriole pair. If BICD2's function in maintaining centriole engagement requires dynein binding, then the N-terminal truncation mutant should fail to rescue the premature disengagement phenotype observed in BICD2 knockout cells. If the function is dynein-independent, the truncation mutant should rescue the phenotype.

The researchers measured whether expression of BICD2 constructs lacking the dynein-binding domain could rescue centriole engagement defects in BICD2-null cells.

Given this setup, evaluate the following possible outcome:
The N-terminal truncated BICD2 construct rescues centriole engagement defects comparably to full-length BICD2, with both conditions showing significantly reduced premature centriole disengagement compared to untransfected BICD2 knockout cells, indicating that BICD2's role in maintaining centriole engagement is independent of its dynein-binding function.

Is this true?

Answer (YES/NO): YES